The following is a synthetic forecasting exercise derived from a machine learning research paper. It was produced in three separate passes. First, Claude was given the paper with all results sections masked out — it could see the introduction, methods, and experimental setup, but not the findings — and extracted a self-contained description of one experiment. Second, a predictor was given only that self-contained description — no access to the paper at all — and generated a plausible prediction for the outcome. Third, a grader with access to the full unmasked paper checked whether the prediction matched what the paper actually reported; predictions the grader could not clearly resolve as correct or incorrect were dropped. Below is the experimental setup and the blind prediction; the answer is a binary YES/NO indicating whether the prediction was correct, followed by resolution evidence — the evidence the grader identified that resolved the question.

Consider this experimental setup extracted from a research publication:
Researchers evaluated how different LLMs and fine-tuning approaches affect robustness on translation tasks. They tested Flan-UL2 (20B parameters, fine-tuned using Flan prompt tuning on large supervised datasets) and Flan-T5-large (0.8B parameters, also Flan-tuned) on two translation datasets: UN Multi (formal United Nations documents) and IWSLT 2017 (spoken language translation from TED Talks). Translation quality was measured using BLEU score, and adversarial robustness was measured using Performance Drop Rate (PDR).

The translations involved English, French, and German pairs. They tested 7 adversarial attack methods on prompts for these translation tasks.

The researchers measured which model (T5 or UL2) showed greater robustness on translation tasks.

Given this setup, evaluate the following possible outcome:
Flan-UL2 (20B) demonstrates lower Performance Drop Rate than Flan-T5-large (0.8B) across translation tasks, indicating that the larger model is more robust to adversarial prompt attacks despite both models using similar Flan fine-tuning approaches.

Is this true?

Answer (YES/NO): YES